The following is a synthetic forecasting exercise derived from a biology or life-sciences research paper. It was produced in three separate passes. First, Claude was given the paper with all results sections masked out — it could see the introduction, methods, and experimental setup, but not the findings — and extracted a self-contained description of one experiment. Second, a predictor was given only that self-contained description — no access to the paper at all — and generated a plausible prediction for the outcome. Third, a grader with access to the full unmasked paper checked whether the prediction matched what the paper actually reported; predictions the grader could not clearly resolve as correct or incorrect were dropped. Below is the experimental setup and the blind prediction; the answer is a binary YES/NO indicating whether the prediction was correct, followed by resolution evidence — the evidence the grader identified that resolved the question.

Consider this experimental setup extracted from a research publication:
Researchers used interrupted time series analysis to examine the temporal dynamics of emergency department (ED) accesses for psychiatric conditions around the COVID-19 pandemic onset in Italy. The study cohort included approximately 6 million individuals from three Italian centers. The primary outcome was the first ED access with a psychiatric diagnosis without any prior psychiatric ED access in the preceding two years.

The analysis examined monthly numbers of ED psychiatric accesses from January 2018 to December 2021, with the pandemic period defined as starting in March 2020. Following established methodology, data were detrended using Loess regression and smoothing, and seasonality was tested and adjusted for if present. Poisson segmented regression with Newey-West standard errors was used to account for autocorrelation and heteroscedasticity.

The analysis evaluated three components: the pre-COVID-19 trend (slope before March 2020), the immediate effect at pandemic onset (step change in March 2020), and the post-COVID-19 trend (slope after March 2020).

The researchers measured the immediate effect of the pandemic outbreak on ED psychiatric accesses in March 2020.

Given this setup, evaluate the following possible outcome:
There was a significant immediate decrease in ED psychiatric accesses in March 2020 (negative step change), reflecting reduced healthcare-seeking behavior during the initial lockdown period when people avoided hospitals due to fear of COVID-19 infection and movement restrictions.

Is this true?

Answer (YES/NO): YES